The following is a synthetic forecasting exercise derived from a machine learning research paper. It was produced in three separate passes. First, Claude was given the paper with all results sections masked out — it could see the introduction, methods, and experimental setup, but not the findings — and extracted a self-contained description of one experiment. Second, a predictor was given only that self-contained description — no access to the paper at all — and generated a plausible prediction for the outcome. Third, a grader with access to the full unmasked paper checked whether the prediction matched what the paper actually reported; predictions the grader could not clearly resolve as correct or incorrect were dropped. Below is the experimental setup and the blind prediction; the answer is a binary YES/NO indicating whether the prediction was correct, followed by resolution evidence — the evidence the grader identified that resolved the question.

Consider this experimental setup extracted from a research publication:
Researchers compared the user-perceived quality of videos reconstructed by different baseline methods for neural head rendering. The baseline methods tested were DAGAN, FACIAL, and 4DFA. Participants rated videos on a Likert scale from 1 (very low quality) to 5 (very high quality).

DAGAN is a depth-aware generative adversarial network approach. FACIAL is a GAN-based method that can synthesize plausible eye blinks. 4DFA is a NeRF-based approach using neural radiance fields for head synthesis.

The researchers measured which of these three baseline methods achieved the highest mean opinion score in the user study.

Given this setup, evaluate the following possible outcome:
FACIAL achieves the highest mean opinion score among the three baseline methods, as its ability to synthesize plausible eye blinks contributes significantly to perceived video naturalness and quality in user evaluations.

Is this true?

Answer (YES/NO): NO